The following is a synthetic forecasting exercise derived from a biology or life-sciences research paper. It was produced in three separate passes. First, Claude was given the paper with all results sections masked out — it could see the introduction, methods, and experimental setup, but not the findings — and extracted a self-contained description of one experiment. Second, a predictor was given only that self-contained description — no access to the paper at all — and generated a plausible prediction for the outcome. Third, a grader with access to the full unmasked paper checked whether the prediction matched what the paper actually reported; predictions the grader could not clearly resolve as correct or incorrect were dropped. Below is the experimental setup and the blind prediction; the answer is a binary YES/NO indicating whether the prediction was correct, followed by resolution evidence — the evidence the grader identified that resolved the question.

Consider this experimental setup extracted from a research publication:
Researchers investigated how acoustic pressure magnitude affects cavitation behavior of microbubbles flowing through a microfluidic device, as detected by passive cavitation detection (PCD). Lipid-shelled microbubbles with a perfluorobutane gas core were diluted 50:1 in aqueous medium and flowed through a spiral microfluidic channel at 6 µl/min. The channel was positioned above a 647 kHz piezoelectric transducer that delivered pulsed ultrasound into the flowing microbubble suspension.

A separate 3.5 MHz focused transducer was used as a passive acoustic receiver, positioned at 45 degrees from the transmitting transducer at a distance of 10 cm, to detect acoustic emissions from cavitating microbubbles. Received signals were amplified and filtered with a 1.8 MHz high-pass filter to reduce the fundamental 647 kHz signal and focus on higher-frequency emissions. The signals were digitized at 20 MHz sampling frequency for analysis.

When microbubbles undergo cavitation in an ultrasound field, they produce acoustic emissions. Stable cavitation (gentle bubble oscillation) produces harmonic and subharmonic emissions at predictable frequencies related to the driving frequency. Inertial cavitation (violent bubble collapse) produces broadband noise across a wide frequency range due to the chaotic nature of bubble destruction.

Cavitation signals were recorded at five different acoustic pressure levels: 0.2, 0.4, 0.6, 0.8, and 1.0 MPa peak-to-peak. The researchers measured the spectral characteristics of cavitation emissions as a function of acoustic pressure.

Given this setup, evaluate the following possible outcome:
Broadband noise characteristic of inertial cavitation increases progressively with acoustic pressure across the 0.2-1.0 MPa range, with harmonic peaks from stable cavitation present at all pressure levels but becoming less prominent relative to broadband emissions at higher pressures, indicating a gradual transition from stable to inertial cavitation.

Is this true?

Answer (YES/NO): NO